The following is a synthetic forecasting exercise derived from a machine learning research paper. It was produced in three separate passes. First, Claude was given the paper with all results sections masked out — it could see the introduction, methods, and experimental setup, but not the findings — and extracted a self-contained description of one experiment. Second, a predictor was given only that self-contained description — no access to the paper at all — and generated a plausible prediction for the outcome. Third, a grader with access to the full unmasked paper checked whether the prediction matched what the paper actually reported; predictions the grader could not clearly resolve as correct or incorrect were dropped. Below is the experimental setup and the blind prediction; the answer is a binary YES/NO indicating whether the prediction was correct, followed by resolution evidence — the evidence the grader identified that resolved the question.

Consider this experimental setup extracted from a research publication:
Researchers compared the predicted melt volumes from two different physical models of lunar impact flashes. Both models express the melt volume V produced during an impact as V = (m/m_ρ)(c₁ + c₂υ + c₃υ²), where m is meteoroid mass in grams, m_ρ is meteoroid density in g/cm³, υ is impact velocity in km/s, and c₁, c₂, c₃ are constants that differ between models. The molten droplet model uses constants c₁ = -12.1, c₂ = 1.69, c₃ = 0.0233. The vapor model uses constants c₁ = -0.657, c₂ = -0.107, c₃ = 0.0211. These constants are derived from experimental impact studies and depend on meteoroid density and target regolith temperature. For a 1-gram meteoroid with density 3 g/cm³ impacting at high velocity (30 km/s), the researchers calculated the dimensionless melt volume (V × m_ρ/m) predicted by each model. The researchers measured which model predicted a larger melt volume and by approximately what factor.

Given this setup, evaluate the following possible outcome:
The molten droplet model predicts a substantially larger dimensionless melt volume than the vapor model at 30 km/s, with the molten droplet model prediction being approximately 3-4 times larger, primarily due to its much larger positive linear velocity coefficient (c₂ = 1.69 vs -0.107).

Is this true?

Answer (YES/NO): YES